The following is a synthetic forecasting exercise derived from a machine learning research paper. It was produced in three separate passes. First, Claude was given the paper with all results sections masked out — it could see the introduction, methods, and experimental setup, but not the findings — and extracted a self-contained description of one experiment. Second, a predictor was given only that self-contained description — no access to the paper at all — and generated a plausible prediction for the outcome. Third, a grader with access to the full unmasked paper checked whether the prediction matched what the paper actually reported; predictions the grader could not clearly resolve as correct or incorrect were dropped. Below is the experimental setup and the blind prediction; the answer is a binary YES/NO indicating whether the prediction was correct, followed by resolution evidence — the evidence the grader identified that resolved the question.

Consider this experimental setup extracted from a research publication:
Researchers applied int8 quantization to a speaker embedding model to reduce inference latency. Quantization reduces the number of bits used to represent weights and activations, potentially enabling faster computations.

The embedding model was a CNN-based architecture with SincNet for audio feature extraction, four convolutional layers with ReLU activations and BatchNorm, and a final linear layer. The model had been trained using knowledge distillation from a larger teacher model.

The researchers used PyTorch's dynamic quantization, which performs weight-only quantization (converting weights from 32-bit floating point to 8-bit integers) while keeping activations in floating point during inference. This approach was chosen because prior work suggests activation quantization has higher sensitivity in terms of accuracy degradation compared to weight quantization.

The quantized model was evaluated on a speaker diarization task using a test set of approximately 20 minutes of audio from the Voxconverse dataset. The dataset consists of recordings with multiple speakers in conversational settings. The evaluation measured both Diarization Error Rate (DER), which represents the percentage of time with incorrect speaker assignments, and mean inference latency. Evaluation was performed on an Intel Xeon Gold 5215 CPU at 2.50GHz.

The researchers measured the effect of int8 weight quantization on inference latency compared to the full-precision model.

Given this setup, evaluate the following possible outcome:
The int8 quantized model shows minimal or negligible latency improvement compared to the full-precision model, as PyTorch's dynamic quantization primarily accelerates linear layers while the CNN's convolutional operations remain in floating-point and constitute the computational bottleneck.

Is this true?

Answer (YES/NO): NO